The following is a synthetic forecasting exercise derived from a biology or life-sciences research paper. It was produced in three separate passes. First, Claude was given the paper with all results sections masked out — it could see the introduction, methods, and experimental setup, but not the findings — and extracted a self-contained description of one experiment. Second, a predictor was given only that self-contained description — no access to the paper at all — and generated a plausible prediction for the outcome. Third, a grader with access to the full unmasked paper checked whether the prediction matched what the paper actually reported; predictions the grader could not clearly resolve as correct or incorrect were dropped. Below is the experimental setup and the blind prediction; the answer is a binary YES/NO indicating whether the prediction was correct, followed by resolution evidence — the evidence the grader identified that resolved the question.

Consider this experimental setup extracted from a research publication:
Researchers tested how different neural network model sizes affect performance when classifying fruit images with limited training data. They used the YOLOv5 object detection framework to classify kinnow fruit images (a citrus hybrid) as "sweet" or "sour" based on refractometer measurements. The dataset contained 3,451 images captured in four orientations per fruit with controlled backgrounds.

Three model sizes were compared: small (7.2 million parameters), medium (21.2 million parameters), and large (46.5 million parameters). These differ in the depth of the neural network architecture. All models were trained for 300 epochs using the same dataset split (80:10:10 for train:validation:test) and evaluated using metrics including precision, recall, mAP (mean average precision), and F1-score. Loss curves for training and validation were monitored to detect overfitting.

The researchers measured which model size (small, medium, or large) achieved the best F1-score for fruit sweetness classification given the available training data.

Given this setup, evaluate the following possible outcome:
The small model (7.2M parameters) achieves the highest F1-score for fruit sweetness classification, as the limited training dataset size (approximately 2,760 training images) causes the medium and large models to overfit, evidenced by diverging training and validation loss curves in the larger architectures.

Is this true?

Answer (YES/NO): NO